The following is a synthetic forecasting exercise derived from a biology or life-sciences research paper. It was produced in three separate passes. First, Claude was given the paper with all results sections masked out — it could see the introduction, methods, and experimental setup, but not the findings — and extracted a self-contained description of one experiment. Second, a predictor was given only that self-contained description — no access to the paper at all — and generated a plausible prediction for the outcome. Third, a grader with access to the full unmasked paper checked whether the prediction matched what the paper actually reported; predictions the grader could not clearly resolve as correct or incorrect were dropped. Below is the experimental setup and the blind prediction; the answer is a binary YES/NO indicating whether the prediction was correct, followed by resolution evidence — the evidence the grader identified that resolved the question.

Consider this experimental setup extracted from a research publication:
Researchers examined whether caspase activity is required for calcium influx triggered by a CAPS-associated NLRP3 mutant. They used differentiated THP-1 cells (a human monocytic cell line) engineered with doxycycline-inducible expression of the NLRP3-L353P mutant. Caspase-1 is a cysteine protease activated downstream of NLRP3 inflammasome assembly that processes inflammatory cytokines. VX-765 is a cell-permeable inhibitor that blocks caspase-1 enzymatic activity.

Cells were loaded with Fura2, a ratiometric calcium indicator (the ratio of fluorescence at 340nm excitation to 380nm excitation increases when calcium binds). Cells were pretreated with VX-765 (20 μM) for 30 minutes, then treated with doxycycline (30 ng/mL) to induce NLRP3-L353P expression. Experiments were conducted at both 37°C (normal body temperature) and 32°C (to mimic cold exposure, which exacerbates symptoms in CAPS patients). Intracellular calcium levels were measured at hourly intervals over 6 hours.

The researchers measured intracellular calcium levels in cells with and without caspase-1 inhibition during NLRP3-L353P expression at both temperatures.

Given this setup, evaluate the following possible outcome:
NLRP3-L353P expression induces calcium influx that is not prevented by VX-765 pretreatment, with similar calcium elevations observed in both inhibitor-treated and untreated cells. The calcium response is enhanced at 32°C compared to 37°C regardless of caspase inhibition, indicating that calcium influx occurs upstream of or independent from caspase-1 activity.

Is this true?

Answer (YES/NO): NO